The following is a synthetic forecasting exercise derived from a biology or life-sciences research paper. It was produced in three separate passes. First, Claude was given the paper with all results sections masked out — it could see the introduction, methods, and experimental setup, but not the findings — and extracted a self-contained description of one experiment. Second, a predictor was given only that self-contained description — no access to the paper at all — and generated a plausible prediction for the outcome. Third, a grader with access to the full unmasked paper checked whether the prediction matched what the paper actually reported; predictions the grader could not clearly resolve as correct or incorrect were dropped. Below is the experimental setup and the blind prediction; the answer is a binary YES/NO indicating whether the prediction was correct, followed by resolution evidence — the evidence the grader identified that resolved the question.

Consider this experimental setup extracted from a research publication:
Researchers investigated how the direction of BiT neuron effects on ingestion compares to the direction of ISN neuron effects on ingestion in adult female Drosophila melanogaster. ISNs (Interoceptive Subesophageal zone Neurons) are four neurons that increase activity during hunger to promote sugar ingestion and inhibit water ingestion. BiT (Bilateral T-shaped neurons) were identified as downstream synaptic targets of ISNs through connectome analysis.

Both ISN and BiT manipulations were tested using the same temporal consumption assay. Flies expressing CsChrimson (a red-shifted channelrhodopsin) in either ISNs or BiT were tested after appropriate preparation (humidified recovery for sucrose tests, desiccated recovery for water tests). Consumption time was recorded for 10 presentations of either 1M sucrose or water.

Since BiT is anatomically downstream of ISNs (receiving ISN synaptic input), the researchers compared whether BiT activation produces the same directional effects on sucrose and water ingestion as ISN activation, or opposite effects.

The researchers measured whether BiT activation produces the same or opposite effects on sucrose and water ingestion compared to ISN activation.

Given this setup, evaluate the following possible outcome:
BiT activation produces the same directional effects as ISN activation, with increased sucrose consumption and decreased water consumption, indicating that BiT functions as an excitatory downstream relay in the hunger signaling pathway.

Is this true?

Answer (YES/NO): NO